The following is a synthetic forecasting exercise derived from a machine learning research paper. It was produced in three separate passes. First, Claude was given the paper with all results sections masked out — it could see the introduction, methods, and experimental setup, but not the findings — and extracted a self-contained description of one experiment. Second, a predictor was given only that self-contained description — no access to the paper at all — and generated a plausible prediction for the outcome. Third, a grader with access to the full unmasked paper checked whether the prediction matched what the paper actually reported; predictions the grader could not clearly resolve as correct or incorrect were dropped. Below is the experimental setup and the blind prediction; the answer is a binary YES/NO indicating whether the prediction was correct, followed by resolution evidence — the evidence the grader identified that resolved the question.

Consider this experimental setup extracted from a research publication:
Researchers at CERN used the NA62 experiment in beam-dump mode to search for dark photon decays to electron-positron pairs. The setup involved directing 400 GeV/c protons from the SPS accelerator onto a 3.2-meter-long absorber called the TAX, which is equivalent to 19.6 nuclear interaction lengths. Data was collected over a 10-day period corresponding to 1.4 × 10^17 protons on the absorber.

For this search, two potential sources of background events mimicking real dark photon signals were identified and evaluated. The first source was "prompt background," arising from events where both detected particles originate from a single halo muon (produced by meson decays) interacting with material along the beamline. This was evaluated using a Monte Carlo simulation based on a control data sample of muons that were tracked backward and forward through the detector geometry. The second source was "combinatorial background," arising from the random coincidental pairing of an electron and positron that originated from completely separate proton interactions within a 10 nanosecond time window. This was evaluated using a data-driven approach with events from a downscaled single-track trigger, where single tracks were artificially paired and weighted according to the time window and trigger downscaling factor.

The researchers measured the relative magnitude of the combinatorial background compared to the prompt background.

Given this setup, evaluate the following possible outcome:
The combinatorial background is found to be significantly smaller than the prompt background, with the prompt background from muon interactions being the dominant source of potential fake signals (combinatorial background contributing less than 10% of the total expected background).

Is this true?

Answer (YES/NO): YES